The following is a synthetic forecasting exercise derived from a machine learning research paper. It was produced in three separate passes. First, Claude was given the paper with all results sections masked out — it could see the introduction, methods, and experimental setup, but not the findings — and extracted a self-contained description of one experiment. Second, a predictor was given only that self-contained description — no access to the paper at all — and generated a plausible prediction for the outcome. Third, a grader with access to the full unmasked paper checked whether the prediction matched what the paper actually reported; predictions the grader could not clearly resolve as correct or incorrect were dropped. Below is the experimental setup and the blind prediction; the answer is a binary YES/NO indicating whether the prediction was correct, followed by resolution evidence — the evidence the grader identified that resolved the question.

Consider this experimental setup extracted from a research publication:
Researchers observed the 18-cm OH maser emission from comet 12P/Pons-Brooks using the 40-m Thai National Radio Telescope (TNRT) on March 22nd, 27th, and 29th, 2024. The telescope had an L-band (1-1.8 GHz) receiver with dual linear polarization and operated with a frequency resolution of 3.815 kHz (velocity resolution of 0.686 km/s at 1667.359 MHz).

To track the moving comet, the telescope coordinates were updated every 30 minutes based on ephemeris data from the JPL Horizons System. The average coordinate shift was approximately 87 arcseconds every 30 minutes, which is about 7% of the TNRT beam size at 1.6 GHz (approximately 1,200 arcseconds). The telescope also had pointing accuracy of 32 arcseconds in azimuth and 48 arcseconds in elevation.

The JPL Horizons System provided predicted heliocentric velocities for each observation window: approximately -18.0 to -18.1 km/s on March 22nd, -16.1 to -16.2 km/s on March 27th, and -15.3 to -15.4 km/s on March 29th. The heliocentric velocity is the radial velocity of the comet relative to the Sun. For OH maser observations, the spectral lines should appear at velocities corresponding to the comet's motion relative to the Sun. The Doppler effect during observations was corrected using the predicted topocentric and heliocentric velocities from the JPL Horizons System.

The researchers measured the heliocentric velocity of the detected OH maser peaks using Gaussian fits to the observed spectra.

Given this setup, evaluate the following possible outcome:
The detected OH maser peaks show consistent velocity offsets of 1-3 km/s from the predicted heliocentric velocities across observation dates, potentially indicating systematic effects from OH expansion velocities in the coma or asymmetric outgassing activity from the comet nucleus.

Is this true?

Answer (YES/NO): NO